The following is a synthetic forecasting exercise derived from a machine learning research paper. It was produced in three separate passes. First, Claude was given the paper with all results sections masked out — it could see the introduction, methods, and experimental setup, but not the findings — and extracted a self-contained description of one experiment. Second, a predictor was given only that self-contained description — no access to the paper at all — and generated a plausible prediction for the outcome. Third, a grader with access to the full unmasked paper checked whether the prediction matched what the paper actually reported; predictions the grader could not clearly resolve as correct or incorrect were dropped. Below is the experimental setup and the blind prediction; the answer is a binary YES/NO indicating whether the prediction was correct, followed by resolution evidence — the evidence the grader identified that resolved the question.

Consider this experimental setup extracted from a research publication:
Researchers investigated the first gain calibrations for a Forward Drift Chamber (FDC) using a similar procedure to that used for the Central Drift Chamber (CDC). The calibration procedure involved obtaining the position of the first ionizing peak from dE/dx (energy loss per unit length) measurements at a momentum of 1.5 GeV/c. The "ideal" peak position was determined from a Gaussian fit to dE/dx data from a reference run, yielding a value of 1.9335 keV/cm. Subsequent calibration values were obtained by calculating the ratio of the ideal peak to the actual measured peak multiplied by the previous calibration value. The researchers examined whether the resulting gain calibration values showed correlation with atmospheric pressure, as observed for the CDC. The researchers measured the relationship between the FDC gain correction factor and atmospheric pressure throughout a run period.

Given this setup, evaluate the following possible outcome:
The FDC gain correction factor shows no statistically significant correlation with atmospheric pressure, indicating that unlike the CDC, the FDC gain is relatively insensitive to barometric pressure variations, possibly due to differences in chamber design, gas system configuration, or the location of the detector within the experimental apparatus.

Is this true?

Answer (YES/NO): NO